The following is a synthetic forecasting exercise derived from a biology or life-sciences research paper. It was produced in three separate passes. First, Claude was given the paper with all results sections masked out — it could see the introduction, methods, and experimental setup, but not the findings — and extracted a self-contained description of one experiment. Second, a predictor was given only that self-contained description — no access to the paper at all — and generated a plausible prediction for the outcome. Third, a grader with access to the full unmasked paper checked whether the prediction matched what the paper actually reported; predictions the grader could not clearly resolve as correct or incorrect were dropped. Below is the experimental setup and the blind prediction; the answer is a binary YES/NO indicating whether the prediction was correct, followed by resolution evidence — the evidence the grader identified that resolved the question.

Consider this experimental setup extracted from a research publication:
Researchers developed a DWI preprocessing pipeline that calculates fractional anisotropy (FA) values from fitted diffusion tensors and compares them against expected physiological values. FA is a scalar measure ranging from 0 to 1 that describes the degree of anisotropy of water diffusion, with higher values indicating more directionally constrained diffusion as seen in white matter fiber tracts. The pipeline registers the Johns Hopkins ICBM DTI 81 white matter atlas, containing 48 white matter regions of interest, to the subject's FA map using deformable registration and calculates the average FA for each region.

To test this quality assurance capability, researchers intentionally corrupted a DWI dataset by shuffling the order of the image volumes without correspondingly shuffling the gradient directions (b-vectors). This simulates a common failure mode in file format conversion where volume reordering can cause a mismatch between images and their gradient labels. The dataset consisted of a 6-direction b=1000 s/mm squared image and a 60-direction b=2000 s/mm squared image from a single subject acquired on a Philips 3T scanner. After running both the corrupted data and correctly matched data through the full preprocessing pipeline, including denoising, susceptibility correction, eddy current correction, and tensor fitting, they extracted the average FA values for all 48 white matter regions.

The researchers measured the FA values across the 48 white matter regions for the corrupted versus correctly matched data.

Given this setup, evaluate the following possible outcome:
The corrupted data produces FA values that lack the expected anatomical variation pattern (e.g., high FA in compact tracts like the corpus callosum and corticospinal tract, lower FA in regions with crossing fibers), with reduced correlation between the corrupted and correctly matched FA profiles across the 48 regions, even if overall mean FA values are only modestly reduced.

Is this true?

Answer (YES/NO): NO